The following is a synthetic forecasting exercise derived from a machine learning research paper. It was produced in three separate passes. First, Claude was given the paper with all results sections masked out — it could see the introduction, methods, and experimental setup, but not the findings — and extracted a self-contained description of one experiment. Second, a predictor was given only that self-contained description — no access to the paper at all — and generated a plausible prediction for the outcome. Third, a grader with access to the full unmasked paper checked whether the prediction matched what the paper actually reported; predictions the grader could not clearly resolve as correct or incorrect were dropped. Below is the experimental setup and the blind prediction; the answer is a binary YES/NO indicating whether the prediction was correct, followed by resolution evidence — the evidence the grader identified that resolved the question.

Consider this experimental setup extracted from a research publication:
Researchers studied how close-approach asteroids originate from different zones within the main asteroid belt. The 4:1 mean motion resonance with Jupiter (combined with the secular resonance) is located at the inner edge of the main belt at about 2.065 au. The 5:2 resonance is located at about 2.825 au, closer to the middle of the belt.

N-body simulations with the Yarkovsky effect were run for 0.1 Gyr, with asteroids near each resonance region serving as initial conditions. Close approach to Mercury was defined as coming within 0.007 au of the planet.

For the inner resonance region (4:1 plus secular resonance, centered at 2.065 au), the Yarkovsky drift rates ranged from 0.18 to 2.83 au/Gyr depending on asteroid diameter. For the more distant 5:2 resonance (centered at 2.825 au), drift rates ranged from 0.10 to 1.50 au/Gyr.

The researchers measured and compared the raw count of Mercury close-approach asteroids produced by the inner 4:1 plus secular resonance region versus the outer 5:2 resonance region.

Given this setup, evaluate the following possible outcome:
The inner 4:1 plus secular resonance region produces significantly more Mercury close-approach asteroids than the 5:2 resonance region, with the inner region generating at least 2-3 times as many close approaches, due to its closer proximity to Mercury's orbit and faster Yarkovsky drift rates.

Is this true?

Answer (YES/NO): YES